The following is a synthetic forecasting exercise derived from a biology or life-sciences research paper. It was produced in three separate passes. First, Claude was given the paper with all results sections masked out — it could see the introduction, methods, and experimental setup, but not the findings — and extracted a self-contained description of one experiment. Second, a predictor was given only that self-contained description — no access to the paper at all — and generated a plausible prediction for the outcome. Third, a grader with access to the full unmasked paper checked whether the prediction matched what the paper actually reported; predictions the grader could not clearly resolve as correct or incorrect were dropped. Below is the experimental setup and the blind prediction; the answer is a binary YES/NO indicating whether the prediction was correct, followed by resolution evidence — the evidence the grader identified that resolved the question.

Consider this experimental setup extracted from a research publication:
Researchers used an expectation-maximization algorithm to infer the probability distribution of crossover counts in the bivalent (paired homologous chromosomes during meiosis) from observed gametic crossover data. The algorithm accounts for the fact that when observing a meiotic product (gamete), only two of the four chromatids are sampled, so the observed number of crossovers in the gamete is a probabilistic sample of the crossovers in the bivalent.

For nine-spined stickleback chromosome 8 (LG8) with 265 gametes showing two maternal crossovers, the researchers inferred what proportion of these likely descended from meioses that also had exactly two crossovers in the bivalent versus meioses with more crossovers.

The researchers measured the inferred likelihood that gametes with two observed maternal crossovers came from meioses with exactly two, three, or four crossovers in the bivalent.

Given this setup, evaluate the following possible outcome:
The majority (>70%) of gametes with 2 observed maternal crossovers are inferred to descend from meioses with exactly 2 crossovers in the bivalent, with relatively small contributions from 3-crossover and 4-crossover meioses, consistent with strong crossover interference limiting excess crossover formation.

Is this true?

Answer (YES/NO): YES